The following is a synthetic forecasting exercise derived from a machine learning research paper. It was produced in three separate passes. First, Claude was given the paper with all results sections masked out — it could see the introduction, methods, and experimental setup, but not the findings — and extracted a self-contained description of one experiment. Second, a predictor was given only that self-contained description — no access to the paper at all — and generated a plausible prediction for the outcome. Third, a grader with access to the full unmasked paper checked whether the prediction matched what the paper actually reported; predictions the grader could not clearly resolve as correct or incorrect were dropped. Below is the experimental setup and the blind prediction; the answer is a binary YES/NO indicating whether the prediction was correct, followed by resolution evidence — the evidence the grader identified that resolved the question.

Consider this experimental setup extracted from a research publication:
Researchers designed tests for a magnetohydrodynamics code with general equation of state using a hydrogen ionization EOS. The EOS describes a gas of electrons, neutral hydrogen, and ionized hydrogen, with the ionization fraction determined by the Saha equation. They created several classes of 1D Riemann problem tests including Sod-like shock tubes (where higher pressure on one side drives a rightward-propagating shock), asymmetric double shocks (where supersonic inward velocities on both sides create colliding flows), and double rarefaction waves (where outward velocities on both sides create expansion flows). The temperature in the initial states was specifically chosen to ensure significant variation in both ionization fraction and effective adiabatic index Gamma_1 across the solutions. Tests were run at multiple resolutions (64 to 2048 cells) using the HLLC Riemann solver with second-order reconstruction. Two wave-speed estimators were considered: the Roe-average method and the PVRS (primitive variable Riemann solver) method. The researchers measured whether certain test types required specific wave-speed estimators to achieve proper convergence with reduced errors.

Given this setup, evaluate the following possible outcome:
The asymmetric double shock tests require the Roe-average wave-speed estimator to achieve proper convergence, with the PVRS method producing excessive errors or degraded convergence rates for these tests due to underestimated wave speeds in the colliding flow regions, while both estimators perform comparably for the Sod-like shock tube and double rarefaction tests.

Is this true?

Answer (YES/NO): NO